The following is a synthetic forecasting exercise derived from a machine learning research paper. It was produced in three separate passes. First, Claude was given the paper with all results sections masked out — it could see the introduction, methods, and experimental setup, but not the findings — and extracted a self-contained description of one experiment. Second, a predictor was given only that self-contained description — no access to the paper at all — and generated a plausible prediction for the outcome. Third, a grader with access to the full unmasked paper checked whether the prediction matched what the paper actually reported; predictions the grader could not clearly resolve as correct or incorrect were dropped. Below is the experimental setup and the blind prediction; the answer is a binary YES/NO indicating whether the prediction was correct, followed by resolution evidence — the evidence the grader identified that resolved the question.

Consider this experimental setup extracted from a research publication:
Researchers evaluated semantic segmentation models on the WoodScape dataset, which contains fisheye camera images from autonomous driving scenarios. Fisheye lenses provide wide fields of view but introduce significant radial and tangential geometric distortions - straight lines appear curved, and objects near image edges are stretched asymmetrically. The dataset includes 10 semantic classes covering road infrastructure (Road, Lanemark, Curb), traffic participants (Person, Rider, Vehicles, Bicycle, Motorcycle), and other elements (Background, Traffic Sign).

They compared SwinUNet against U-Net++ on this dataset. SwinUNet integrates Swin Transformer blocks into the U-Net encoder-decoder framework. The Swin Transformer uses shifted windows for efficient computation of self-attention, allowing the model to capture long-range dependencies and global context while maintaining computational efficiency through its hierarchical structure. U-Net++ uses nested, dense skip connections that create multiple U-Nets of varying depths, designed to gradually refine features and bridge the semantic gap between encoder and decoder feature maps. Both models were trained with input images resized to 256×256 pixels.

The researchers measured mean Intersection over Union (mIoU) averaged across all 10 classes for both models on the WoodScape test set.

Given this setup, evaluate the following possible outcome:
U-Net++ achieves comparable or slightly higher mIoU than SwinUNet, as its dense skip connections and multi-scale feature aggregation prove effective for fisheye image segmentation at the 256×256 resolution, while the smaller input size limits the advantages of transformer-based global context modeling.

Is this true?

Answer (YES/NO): NO